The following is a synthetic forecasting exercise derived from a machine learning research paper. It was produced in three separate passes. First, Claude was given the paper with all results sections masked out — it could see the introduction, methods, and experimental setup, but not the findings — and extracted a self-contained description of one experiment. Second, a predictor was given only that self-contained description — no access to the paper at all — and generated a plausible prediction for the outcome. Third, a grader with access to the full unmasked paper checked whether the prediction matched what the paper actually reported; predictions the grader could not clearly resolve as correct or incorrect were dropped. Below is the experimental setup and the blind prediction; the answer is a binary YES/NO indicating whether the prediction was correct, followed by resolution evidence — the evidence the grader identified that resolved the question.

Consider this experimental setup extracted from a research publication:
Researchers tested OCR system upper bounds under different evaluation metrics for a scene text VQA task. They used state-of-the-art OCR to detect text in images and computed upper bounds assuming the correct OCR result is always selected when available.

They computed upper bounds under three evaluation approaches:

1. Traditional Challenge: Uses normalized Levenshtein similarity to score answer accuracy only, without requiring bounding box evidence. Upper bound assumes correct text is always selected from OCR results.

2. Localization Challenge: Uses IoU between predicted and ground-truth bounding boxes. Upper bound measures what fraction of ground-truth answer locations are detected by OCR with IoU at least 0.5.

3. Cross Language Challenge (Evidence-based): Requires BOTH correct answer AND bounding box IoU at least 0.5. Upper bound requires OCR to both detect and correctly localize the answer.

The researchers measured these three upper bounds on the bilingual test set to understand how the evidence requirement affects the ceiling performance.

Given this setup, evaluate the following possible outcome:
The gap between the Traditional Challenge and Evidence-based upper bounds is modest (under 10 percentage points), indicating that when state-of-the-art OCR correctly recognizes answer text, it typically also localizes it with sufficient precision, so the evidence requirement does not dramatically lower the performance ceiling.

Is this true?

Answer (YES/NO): YES